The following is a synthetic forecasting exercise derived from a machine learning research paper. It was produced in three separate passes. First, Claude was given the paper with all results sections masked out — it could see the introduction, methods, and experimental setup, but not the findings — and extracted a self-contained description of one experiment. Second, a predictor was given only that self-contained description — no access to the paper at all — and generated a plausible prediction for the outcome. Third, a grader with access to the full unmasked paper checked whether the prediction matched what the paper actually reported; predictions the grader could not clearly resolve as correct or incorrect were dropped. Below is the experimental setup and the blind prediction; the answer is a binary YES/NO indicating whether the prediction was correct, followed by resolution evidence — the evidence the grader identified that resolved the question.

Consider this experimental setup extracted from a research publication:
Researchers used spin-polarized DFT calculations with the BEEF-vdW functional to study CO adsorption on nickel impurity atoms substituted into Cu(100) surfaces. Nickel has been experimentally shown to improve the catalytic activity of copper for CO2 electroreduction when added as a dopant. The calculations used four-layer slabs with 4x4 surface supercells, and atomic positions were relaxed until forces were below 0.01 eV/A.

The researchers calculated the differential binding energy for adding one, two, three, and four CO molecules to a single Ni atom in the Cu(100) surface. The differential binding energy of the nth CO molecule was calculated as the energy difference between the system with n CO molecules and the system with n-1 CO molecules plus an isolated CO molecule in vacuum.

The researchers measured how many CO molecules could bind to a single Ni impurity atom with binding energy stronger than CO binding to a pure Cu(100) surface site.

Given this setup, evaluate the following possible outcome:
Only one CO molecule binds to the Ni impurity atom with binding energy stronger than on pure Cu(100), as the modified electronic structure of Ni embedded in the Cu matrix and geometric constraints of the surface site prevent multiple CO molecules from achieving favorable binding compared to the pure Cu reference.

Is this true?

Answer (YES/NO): NO